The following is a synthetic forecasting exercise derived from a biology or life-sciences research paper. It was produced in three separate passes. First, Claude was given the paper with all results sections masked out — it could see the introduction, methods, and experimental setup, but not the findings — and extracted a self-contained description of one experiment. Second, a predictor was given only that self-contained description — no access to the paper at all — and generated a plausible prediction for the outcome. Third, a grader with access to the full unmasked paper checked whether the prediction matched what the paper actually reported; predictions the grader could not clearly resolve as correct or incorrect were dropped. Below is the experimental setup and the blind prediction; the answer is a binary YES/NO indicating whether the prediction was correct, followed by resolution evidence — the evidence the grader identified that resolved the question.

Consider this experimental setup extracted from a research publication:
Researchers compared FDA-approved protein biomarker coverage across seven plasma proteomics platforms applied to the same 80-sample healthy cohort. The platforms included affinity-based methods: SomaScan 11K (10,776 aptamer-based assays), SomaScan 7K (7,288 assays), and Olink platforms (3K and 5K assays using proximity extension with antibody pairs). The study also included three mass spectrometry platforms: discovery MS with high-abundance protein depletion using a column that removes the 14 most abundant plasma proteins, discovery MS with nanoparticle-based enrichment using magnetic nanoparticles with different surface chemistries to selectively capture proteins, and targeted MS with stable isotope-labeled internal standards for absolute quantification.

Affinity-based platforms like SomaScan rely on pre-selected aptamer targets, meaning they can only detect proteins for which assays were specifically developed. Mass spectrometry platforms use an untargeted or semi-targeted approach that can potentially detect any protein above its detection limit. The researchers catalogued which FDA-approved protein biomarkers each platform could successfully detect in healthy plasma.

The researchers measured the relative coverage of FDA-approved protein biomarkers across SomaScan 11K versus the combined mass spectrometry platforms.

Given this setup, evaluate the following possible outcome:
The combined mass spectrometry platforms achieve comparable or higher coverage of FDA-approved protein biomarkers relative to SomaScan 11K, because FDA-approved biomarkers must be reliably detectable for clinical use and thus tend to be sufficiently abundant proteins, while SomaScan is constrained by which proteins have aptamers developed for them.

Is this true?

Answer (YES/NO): NO